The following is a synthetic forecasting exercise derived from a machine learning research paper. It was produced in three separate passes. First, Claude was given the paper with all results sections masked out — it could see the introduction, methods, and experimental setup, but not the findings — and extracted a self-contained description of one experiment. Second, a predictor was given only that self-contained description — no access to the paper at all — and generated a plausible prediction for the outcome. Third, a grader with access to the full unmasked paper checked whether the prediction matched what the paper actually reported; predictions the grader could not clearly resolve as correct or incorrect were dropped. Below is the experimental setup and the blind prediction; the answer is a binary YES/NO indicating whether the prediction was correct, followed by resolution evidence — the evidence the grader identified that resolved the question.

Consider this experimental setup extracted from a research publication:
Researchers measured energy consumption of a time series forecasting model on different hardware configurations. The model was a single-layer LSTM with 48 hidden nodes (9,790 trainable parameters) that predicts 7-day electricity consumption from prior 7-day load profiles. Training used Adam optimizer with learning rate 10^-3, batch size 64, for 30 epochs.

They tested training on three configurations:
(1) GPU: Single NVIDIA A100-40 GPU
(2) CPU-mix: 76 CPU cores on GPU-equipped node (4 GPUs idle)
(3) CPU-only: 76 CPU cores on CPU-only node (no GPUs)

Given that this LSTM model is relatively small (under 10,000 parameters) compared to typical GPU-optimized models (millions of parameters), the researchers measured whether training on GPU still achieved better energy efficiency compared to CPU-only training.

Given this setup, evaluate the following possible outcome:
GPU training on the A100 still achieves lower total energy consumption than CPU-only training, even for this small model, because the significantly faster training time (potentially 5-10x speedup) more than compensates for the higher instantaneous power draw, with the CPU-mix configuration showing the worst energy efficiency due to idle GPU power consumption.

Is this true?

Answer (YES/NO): YES